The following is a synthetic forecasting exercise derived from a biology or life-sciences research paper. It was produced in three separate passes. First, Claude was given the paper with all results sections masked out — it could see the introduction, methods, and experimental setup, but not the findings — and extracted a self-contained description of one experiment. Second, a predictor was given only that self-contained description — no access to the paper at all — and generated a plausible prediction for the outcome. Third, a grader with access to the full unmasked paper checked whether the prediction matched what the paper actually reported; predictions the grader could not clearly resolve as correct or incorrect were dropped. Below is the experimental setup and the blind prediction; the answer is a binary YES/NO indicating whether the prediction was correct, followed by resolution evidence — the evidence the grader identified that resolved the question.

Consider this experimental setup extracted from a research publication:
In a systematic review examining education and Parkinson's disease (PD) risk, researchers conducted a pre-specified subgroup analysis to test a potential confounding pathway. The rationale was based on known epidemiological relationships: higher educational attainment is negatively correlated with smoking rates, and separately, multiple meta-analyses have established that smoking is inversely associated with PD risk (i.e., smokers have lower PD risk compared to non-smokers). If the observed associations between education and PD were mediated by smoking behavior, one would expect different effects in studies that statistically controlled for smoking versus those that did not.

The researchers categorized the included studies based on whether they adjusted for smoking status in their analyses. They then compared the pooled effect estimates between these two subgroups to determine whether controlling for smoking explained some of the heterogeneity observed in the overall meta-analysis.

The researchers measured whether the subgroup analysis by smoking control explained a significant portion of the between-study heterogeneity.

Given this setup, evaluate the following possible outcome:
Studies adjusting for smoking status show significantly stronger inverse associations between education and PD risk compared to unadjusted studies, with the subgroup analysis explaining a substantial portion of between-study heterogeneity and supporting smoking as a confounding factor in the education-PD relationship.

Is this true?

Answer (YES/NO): NO